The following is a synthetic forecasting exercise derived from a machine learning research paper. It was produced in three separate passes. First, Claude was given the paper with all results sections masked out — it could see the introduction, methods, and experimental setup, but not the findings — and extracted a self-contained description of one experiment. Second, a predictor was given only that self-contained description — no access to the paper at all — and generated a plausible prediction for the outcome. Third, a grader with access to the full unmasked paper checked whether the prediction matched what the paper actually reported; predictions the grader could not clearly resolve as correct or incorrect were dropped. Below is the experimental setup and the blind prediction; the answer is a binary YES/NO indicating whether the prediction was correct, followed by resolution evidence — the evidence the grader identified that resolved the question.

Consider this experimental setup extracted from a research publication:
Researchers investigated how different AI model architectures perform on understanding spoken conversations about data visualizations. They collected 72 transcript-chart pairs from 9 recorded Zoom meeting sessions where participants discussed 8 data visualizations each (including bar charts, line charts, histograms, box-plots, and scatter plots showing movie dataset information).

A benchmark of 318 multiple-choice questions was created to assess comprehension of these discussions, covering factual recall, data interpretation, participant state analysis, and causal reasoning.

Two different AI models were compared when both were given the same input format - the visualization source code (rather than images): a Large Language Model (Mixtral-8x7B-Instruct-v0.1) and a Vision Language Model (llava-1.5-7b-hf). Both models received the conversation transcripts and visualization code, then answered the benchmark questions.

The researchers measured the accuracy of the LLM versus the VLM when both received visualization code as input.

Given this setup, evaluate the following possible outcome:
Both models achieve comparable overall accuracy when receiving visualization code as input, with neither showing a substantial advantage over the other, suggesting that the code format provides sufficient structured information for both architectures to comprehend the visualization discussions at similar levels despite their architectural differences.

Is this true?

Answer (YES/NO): NO